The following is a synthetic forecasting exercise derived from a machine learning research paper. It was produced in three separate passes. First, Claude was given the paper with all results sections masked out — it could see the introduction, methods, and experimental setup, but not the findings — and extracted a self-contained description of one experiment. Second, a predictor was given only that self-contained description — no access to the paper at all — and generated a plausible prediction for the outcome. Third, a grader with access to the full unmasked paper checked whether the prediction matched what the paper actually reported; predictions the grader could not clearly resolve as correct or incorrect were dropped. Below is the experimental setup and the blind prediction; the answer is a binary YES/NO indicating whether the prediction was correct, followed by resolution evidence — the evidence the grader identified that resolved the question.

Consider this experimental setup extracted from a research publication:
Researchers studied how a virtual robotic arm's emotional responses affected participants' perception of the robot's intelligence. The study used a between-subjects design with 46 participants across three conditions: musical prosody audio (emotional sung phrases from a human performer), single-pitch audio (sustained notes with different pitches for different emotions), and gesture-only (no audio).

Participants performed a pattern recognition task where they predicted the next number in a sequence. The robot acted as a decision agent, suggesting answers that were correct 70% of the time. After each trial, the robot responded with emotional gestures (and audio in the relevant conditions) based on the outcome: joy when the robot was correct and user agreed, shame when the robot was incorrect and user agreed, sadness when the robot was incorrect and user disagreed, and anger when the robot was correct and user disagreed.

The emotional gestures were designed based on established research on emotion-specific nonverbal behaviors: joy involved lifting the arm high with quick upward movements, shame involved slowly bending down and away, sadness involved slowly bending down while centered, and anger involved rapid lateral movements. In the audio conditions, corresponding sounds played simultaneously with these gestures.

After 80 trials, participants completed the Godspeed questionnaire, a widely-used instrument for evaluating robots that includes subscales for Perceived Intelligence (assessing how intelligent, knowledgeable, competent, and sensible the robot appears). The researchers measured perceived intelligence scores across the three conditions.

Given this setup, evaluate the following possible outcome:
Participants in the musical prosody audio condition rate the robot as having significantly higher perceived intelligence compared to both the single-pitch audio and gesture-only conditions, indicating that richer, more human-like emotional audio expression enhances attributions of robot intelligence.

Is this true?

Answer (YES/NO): NO